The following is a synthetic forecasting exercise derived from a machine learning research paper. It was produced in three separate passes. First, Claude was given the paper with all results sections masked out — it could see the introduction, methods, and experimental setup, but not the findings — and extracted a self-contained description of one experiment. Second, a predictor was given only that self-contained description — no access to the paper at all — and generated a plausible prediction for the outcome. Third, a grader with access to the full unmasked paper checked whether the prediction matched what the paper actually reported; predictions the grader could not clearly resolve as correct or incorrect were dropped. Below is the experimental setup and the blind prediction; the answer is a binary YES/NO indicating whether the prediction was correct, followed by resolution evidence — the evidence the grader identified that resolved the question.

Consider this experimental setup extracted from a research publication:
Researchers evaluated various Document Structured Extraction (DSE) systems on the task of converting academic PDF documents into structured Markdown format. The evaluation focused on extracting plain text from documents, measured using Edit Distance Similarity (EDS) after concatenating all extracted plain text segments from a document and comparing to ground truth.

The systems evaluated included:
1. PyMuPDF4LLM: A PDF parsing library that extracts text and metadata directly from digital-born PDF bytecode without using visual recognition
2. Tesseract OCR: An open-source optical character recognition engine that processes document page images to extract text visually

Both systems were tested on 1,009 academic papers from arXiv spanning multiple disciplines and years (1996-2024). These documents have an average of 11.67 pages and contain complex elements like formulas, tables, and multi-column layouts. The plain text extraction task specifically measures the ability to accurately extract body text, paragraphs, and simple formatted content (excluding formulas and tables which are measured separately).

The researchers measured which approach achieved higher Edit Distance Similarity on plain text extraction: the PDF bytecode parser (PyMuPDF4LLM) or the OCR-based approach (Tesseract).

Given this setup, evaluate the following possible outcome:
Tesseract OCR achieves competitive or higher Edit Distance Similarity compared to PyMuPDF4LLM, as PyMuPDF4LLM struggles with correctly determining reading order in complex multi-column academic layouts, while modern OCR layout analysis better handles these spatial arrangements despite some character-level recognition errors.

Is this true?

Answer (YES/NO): YES